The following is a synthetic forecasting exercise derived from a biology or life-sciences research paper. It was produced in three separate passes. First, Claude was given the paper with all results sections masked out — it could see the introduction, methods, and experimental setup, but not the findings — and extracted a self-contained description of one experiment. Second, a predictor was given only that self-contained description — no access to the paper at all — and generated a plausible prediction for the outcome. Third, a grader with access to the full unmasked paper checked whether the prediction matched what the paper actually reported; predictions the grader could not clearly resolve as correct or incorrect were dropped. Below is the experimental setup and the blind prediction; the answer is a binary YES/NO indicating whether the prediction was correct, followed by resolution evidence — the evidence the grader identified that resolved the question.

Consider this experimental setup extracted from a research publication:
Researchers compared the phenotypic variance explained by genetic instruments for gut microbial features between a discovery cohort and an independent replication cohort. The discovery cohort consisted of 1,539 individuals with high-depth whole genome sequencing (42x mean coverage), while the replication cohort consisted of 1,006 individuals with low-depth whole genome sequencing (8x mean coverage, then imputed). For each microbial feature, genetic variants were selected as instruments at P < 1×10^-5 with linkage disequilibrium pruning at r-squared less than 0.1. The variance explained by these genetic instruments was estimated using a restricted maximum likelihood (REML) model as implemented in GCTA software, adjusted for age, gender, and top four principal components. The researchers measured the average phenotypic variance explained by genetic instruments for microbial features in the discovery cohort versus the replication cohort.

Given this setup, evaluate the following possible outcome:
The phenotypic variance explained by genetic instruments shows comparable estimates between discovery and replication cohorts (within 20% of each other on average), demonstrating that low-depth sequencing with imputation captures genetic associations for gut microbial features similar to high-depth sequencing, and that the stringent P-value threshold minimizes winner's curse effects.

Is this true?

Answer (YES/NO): NO